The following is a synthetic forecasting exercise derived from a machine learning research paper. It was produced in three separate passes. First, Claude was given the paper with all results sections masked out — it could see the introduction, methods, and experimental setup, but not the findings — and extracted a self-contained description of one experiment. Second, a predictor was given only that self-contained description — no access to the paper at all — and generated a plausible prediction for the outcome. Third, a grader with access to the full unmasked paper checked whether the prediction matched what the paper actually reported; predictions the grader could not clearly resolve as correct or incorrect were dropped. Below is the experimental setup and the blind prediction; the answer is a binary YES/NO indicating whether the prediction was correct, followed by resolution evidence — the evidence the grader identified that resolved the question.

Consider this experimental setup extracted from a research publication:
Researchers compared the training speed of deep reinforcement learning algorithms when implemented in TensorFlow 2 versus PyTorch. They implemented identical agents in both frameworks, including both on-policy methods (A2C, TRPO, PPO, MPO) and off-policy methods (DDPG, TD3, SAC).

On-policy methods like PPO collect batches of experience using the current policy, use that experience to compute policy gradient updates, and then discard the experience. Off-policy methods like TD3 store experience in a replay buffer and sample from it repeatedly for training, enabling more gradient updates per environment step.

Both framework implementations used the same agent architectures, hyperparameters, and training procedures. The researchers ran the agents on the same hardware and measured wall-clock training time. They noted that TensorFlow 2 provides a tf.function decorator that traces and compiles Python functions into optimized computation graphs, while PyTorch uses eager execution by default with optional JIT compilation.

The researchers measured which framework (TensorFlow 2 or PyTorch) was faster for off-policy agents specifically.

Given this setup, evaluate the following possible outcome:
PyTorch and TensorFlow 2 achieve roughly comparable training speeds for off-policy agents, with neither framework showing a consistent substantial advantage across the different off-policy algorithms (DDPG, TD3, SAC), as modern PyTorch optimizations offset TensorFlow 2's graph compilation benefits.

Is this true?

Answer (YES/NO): NO